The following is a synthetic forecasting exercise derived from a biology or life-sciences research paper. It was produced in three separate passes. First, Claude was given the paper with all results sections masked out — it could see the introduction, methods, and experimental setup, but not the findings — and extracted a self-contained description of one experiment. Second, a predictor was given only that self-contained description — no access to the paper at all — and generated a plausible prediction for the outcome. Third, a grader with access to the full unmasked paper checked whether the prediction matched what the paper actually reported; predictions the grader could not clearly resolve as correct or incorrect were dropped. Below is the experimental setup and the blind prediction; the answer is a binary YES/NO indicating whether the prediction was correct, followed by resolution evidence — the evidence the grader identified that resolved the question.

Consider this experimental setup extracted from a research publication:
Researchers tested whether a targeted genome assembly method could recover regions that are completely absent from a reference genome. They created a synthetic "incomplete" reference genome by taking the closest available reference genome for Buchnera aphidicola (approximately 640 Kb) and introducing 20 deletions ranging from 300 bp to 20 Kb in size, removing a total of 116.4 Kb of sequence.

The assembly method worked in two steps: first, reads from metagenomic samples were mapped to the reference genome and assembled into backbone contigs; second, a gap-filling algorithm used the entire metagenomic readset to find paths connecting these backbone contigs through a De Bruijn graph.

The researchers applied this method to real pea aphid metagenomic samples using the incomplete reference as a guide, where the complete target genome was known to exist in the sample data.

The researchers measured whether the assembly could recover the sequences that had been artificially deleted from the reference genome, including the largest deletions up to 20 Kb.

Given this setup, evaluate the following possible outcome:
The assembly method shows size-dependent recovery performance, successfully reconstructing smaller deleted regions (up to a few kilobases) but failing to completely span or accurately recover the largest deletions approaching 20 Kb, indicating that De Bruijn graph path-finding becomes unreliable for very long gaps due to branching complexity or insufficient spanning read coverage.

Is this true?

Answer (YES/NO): NO